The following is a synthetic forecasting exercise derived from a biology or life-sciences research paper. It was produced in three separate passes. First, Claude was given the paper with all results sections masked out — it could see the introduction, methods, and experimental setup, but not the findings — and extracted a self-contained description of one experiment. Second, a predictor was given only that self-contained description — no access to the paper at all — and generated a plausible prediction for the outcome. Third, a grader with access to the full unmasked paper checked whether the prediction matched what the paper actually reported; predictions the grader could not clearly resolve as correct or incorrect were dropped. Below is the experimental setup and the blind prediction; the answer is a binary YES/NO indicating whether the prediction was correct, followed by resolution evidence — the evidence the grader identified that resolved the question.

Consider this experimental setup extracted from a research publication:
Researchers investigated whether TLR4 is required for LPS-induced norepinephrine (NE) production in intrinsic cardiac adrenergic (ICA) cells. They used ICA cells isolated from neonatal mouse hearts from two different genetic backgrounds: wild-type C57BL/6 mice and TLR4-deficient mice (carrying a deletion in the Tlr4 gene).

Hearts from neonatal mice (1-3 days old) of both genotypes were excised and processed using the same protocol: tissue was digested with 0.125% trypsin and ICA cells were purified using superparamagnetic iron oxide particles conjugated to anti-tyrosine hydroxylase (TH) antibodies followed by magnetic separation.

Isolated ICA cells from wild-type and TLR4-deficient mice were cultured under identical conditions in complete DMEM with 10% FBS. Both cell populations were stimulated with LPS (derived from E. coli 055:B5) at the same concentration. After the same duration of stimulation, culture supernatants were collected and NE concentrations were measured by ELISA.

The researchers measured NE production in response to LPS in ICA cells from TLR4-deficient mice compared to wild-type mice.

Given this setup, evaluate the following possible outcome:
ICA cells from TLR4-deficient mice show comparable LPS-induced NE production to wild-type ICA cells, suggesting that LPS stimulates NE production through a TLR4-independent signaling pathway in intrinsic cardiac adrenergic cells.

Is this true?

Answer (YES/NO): NO